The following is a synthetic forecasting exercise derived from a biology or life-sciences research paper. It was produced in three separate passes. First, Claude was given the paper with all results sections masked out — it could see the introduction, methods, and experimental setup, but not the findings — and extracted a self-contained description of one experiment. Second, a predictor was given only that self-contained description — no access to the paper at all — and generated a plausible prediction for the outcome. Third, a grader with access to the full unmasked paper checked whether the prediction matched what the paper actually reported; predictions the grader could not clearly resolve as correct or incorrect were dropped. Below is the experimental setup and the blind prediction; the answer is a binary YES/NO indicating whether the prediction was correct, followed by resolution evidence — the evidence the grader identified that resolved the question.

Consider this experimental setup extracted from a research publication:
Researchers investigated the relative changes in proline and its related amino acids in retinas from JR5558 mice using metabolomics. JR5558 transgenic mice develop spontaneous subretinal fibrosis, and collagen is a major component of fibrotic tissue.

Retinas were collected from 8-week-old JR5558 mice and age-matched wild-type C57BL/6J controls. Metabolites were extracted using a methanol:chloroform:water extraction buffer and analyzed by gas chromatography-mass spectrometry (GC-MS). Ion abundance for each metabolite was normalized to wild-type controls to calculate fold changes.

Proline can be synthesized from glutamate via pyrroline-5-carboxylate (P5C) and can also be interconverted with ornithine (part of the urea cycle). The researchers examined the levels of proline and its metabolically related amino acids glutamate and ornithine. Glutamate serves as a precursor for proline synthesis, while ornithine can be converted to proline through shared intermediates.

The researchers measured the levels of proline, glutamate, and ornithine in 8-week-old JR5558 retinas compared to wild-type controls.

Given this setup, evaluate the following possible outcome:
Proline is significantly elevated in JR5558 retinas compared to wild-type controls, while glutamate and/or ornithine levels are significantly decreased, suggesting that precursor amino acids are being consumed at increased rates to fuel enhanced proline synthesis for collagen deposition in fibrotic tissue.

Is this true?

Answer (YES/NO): NO